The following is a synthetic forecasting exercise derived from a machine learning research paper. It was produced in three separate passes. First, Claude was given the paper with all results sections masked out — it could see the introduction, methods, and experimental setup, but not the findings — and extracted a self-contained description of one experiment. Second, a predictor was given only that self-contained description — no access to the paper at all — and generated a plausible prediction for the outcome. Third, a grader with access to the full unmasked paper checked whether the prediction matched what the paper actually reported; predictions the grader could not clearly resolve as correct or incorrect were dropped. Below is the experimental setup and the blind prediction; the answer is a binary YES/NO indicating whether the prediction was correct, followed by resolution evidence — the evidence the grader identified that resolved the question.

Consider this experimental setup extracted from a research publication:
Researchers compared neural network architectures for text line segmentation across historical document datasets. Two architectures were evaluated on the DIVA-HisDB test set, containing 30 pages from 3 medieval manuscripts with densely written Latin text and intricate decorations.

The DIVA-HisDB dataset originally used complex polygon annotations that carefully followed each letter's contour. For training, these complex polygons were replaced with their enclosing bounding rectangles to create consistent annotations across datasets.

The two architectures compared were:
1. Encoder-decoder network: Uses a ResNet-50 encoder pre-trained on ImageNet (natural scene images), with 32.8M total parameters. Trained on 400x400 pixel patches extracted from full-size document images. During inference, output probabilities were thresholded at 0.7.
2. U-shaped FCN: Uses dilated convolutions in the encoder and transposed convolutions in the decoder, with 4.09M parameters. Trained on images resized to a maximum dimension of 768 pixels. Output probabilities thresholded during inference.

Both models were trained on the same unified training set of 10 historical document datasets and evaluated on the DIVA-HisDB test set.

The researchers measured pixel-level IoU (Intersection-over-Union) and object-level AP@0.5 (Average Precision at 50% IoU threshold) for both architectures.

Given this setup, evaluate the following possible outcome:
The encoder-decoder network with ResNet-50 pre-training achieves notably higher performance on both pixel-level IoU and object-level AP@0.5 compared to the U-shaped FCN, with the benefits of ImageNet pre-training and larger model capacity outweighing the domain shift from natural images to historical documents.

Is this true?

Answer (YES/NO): NO